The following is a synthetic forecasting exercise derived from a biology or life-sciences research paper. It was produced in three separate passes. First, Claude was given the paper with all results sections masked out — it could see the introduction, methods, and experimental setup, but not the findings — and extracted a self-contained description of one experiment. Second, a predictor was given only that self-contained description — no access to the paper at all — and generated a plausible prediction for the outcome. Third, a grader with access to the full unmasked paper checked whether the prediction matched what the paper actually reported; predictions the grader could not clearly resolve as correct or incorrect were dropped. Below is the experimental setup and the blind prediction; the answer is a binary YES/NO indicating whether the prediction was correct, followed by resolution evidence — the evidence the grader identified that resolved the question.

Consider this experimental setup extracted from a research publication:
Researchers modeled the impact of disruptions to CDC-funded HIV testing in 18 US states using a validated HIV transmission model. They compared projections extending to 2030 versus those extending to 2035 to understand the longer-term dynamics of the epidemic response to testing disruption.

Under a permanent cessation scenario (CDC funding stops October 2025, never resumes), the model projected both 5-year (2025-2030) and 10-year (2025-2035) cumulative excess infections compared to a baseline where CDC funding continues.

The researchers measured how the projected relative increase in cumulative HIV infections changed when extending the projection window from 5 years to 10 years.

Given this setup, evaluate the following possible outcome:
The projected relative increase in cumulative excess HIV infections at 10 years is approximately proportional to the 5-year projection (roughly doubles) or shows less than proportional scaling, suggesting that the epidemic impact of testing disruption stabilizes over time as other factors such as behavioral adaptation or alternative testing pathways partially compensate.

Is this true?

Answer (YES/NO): YES